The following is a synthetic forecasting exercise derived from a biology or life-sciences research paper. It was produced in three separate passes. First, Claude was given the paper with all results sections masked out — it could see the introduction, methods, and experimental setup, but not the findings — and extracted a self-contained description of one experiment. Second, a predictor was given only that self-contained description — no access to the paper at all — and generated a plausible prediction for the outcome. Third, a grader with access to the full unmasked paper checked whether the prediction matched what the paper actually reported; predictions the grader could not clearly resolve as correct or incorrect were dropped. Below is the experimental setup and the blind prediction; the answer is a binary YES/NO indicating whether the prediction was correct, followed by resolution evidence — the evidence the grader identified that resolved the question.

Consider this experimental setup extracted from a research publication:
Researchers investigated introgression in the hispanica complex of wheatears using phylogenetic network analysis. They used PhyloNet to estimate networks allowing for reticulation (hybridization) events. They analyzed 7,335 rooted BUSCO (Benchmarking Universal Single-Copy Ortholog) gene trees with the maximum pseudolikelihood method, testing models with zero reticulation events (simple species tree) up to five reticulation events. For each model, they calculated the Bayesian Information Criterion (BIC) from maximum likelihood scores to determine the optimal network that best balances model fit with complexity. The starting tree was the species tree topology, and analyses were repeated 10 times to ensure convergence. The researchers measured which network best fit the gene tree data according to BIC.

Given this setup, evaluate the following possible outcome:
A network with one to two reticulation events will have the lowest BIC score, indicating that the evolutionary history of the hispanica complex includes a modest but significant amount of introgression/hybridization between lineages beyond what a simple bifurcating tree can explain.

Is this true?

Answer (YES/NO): YES